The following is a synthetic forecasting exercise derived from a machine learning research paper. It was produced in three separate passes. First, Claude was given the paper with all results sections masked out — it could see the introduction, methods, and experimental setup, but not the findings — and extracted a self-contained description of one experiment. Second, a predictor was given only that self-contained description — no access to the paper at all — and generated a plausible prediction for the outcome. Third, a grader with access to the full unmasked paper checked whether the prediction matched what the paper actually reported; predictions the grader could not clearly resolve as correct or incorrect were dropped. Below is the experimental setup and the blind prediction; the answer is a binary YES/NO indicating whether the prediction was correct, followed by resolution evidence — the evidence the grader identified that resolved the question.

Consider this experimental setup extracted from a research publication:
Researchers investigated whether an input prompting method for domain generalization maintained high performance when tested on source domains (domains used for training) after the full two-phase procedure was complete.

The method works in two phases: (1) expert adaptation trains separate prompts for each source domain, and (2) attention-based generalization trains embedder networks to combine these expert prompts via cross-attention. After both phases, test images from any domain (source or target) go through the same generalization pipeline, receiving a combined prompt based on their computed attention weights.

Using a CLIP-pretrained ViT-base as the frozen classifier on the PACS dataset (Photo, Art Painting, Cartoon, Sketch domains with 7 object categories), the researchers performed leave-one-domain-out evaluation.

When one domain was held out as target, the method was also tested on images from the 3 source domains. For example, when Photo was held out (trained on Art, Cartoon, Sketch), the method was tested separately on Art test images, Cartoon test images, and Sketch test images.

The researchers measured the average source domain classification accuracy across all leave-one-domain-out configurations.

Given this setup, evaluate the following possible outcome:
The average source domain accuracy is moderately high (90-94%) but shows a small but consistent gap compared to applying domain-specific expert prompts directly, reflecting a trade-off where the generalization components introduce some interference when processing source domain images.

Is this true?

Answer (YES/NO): NO